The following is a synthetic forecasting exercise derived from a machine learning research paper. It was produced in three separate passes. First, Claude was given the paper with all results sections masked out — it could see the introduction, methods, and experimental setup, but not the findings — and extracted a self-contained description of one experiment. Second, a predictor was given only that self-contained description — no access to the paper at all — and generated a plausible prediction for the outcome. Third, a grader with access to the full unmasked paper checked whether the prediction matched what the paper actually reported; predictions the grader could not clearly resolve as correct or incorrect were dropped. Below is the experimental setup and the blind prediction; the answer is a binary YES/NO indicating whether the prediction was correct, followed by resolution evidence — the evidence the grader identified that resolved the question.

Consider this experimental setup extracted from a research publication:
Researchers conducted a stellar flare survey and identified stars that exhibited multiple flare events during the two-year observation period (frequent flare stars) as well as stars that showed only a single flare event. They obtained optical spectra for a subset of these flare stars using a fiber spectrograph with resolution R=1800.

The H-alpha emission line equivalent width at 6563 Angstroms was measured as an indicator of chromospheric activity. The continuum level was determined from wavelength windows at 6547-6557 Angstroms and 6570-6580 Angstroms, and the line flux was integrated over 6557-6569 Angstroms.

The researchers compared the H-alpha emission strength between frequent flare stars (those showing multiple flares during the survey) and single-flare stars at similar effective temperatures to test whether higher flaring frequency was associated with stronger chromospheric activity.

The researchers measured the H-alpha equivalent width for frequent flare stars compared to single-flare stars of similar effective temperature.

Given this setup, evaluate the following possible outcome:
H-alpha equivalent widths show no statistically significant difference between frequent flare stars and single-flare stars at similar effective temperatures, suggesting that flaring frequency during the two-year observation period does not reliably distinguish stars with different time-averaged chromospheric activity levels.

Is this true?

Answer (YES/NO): YES